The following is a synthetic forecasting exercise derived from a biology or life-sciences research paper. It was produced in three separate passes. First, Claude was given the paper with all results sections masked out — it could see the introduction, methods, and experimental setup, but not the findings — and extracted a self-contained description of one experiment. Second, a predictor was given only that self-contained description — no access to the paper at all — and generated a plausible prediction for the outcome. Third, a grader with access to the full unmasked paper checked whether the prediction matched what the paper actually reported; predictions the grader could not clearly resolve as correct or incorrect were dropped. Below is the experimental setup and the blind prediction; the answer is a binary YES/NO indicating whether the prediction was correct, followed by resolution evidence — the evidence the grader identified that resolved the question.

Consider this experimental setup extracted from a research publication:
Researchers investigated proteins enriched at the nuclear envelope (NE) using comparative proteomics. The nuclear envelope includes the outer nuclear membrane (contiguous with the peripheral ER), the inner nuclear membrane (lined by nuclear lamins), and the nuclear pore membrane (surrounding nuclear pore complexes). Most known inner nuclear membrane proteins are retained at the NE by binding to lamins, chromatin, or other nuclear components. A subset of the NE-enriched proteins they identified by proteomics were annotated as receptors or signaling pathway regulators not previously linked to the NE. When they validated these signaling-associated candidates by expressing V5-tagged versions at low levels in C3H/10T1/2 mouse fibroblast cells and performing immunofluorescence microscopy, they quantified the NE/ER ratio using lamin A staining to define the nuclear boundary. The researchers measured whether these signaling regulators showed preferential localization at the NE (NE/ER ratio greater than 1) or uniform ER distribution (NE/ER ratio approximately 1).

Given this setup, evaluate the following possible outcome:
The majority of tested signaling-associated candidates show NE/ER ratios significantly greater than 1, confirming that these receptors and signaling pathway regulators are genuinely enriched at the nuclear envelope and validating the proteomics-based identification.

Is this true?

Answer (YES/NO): YES